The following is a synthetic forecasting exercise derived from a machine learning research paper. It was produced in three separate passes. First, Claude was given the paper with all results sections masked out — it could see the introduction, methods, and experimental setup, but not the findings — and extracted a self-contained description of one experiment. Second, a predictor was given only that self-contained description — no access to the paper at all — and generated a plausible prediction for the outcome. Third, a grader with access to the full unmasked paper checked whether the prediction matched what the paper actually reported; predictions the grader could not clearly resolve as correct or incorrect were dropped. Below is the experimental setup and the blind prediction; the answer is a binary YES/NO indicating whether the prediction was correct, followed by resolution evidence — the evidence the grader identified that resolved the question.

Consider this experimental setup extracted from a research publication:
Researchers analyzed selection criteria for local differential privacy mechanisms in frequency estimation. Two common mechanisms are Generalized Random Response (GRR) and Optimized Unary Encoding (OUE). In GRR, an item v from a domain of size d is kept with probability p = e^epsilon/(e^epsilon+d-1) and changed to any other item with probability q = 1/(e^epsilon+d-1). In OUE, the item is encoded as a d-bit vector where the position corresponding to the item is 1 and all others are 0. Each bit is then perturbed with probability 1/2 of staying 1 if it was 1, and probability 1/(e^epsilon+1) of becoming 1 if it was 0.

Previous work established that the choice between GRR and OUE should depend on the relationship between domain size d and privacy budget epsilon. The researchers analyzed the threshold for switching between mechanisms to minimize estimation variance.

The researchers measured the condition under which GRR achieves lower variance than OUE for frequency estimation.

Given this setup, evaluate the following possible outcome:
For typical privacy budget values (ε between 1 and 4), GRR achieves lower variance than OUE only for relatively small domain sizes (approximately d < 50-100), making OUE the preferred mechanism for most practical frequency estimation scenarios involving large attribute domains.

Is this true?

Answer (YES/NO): NO